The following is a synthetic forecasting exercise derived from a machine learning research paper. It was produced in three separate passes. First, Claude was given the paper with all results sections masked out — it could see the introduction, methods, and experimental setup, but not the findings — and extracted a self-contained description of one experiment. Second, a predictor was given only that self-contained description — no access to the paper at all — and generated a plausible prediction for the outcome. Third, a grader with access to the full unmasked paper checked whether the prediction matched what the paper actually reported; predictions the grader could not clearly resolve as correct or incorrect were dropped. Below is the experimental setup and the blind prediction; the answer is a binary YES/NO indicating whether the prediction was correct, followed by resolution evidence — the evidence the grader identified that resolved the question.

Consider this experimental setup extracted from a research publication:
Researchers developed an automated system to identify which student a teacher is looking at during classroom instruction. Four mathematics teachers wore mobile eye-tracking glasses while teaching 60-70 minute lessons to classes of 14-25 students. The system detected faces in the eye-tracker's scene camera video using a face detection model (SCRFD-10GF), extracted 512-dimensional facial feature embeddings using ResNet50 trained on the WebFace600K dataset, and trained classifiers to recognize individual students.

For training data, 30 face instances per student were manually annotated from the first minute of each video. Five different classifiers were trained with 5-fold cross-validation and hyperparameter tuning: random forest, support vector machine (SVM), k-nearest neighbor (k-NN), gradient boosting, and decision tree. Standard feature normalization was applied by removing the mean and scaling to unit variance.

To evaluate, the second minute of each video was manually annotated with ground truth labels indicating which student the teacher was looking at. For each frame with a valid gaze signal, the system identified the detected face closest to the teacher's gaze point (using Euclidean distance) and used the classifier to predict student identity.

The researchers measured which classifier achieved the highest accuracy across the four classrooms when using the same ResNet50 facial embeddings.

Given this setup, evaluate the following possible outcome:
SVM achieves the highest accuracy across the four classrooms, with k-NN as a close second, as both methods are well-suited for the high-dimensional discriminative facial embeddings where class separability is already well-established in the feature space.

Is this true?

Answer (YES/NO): NO